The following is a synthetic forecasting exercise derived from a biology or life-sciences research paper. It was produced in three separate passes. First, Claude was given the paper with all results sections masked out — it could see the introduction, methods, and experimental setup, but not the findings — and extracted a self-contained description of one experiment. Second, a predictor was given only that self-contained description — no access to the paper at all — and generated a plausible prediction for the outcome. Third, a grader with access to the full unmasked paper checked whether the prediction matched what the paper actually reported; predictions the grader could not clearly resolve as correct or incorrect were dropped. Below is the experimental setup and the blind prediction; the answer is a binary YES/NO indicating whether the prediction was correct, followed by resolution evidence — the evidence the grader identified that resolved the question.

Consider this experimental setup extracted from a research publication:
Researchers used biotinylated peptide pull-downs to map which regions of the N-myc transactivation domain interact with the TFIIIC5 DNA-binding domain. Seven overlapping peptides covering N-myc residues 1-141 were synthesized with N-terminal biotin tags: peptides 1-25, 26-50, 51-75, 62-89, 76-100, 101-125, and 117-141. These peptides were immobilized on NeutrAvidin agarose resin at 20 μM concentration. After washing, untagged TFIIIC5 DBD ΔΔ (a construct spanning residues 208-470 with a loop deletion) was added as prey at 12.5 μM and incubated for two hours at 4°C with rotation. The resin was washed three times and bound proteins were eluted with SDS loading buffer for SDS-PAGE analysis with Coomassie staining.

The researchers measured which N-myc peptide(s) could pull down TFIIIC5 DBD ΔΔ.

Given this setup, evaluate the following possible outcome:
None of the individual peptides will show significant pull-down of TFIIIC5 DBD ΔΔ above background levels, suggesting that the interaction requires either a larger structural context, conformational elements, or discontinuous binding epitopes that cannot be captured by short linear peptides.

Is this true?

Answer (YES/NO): NO